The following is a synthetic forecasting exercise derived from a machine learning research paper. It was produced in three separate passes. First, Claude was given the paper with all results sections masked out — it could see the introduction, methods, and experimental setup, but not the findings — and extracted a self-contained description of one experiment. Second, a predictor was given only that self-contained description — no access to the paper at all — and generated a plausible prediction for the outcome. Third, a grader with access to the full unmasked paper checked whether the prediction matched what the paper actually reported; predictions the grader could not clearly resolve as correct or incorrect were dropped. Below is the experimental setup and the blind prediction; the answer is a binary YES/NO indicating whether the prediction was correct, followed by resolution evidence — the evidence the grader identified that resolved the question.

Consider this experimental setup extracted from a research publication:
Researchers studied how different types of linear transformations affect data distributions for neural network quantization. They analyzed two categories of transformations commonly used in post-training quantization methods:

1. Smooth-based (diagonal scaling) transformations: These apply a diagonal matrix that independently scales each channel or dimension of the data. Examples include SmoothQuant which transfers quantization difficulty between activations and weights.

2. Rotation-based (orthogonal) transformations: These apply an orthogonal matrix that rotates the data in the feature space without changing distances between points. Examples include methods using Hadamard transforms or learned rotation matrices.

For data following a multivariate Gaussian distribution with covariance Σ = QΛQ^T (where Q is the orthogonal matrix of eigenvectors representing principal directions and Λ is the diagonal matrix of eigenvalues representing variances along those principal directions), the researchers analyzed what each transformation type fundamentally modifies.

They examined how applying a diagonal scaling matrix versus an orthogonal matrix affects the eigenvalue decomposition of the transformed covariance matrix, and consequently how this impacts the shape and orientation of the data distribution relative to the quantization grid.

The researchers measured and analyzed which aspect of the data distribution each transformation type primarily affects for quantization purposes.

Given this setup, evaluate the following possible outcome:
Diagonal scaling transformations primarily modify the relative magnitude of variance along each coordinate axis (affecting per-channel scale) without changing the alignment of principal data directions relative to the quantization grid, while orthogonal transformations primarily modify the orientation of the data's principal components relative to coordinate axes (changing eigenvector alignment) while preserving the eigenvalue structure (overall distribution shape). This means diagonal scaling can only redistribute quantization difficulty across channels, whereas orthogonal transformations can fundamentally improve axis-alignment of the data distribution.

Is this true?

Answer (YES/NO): YES